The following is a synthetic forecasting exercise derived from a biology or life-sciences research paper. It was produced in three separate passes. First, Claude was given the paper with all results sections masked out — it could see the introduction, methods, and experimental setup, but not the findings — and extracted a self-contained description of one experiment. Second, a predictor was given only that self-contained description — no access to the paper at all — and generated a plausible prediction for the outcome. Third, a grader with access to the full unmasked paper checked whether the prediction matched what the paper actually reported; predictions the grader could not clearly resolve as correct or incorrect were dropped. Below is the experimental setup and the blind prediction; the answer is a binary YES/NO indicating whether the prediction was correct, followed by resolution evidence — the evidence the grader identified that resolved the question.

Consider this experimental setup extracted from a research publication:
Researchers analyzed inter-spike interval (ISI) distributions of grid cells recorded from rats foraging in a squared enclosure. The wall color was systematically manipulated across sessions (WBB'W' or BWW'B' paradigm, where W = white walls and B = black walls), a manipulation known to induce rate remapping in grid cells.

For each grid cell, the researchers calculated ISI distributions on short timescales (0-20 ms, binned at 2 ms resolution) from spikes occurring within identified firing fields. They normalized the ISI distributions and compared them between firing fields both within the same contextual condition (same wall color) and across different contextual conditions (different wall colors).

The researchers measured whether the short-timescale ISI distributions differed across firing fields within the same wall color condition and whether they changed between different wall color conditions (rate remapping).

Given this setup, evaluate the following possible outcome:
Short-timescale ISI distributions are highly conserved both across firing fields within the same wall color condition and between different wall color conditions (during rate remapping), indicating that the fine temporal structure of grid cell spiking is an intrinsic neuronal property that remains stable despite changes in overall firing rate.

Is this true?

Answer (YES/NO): YES